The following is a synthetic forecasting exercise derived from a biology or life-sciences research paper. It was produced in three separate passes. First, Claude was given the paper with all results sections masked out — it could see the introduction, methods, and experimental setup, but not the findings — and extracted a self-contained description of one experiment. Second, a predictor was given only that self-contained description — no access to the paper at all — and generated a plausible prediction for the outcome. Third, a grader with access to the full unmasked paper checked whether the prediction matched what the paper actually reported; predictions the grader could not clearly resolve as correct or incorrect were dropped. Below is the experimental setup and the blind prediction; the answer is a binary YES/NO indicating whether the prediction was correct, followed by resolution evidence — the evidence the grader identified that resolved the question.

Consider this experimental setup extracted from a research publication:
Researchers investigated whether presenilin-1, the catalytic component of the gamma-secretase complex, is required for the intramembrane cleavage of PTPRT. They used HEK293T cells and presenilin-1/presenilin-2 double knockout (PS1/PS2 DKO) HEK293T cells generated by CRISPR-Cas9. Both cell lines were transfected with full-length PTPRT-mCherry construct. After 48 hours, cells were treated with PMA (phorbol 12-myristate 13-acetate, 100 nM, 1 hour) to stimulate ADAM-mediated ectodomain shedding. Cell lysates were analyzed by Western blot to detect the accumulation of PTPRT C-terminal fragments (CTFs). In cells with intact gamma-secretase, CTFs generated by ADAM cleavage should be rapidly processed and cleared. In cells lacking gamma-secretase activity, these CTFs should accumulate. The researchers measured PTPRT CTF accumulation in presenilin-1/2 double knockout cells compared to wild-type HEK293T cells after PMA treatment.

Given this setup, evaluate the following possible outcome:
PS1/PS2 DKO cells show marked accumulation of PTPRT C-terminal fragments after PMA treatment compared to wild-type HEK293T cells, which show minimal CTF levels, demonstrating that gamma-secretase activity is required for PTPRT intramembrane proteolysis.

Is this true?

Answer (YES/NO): YES